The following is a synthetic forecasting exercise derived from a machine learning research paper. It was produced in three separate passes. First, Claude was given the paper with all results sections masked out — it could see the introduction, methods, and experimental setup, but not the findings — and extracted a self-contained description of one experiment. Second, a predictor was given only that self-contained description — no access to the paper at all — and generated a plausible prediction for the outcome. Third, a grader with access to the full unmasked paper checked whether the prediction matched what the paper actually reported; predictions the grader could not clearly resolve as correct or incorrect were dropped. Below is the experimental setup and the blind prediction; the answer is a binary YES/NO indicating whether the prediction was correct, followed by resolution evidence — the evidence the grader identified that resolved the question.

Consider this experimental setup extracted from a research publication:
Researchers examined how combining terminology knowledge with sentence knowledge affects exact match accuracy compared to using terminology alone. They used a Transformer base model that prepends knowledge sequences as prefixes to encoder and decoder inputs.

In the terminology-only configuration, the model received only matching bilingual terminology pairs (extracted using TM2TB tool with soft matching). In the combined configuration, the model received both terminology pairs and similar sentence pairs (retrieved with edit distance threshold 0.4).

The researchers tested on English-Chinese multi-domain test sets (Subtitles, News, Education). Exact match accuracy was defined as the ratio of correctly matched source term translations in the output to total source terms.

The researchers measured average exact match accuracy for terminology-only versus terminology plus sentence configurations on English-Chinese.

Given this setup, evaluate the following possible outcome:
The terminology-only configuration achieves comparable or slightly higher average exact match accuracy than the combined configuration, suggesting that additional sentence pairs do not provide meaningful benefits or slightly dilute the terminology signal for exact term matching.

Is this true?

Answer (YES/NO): YES